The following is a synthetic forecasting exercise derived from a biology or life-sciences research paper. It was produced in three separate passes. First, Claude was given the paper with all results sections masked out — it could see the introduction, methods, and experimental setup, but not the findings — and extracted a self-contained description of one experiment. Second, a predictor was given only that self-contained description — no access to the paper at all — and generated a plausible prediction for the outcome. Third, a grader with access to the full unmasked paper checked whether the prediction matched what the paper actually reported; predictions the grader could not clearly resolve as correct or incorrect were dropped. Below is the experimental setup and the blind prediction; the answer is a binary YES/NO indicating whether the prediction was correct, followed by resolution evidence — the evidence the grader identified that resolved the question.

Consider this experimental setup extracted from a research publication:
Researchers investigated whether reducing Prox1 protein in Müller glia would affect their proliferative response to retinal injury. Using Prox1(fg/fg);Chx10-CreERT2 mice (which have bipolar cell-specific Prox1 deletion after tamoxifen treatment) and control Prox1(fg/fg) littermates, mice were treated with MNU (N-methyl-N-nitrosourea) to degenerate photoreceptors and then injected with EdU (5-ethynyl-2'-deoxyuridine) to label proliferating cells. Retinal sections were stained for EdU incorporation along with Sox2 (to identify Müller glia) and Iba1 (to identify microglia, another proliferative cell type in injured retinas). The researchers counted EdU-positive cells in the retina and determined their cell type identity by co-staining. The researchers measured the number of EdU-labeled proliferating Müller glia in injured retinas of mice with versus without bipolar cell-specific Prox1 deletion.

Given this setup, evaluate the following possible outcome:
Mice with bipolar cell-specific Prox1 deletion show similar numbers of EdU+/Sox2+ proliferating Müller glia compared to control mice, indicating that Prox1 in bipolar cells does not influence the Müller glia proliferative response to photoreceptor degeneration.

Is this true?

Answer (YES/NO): NO